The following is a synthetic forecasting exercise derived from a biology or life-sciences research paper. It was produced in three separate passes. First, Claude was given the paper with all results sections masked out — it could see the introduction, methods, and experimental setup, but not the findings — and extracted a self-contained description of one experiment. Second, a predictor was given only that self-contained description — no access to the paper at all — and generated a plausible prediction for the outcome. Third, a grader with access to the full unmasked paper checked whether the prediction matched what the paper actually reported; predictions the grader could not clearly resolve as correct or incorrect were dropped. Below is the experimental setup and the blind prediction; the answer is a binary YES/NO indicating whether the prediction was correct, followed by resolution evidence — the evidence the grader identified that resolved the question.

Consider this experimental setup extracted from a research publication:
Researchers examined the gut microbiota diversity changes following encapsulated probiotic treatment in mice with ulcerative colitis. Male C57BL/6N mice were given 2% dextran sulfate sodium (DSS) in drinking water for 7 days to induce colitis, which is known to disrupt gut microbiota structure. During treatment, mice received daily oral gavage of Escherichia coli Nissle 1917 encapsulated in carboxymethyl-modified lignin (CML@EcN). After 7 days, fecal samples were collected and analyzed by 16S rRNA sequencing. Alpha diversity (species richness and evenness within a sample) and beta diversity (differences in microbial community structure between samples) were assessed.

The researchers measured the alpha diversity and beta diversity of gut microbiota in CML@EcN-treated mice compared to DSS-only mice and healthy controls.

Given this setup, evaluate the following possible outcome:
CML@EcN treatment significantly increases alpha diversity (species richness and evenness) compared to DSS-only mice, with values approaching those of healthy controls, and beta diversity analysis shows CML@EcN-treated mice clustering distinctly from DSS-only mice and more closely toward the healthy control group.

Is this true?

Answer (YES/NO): YES